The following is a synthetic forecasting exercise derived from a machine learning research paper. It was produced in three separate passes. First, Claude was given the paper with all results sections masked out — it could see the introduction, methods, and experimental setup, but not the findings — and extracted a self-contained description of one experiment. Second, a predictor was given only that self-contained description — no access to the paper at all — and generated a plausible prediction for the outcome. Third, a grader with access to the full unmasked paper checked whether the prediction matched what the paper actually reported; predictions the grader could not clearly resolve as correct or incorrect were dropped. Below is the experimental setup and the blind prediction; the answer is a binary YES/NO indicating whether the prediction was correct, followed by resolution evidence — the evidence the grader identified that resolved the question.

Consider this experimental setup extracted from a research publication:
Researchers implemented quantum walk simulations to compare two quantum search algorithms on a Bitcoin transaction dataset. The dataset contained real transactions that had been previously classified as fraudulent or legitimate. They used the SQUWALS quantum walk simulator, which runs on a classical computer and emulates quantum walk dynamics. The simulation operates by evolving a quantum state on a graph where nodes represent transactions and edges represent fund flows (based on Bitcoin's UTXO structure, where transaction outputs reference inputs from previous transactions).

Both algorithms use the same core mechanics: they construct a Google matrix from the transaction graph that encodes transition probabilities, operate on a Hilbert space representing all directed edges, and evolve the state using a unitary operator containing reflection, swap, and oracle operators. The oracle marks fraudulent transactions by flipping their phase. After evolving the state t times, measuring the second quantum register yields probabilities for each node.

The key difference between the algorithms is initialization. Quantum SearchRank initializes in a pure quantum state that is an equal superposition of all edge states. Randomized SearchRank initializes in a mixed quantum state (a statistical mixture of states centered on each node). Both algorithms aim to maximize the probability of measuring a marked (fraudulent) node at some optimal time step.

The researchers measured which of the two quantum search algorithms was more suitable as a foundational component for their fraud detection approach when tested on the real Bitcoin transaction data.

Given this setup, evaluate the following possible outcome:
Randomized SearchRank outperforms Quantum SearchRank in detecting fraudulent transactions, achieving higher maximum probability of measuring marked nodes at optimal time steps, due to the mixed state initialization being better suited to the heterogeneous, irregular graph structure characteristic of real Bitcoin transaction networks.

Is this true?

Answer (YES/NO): NO